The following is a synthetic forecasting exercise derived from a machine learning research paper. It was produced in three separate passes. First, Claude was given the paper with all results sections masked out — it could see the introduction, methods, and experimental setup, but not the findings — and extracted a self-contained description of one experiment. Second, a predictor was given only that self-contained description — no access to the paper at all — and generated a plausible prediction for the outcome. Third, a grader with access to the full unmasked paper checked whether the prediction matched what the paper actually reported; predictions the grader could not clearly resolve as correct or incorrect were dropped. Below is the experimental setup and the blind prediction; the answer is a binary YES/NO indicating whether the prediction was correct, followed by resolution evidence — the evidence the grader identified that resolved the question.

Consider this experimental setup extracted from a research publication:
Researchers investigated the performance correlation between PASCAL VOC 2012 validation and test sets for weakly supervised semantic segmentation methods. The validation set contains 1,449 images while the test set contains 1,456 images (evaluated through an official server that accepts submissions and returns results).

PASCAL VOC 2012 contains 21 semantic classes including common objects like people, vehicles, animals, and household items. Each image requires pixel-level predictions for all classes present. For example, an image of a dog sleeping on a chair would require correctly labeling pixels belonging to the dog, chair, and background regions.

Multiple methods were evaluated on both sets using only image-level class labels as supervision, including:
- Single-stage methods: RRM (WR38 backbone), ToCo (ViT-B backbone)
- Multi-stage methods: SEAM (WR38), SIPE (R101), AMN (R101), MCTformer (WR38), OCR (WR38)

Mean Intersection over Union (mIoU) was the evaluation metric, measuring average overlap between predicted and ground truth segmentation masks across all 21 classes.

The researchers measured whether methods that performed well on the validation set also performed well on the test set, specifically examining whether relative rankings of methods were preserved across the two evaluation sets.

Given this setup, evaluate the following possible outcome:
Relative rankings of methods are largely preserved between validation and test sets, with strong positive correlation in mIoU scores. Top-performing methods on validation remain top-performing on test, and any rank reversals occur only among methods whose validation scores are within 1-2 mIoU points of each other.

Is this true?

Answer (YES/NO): YES